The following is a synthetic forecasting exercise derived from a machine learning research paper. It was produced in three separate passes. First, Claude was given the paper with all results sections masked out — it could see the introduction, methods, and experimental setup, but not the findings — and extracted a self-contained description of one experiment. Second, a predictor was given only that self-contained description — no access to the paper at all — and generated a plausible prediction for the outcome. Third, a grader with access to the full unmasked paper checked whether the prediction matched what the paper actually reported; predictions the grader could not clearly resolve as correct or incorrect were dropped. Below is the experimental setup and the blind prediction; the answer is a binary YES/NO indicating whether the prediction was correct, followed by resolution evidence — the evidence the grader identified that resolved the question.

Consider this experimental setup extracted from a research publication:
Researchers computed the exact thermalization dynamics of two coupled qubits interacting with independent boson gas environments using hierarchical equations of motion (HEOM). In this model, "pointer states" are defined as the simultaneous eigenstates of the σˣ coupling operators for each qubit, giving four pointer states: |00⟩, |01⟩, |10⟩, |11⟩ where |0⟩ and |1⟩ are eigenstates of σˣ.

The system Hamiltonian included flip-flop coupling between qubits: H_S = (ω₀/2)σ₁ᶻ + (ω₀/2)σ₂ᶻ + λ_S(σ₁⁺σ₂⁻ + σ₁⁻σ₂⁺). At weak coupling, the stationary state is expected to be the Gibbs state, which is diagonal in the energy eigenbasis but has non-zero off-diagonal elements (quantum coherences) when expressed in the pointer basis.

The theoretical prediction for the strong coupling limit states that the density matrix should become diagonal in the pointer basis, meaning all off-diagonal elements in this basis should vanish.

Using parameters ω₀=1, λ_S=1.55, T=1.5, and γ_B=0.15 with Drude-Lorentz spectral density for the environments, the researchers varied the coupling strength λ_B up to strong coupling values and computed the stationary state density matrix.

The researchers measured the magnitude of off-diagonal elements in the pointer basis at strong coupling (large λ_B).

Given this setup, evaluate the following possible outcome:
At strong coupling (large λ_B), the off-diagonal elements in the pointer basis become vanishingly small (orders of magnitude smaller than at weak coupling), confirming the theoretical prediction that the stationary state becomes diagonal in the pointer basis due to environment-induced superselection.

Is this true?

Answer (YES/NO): YES